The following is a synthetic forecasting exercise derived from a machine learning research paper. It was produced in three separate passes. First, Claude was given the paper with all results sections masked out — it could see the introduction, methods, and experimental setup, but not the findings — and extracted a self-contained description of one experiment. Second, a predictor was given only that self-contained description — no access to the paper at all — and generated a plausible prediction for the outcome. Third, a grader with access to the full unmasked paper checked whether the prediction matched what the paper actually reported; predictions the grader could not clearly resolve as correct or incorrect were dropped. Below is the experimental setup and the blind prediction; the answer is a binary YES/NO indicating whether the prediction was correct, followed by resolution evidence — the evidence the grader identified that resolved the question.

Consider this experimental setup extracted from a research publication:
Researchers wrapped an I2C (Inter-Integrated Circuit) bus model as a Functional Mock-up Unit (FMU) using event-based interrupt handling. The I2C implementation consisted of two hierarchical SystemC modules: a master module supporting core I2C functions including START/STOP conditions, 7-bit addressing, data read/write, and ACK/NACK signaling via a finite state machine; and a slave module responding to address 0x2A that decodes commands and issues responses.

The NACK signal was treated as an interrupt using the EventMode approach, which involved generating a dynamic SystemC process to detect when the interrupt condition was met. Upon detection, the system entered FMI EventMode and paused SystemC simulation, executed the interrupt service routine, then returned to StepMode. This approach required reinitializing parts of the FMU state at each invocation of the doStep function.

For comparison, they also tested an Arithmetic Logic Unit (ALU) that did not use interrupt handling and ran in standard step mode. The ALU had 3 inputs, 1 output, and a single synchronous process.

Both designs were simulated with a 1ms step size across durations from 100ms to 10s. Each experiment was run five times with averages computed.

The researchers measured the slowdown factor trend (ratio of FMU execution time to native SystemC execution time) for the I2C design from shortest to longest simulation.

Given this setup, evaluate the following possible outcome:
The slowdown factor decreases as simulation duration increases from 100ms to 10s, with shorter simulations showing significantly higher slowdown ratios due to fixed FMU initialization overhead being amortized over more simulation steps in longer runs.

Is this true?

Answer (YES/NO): NO